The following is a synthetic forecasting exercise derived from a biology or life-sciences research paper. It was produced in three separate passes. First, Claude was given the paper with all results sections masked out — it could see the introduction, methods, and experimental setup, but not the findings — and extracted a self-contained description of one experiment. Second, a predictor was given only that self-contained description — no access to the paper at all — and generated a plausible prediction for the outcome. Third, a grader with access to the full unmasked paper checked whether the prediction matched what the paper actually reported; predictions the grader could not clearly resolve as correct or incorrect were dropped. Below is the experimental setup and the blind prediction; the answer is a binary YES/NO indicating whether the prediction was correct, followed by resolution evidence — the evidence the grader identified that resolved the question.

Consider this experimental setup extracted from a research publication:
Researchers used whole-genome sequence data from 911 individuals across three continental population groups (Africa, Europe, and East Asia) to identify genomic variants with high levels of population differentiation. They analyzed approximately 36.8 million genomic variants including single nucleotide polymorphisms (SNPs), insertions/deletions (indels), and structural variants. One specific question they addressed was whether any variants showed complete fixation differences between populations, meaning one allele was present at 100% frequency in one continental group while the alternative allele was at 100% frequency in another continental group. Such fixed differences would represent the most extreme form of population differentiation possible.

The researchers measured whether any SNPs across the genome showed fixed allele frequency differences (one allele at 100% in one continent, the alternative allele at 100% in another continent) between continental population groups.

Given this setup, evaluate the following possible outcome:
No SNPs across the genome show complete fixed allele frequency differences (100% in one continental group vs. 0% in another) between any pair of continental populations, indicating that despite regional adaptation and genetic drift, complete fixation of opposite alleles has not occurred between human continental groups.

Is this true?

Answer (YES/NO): YES